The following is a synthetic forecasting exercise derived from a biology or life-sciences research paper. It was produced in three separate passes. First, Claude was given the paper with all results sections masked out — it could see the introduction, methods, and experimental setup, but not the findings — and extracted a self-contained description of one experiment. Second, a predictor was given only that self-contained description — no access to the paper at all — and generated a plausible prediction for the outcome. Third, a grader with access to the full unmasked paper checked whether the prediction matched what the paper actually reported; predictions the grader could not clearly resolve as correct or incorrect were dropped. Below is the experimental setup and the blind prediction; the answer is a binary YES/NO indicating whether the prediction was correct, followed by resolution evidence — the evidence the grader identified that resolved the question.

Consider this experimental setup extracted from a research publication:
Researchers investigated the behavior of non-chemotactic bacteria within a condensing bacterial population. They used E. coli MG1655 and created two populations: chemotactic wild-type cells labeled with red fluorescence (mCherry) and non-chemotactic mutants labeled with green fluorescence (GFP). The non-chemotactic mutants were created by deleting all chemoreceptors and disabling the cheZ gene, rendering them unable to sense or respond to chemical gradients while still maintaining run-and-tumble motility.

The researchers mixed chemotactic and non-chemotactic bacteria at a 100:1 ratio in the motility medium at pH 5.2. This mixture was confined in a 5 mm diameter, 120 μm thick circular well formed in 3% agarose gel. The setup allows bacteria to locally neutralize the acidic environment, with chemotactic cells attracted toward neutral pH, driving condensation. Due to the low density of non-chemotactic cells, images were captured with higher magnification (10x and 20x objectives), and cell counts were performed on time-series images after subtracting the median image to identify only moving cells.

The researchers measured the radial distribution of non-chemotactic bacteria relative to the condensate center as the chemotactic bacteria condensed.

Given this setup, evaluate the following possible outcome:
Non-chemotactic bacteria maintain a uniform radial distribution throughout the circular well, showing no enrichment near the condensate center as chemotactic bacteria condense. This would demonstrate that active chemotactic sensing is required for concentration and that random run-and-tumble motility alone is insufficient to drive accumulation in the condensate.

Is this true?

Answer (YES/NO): NO